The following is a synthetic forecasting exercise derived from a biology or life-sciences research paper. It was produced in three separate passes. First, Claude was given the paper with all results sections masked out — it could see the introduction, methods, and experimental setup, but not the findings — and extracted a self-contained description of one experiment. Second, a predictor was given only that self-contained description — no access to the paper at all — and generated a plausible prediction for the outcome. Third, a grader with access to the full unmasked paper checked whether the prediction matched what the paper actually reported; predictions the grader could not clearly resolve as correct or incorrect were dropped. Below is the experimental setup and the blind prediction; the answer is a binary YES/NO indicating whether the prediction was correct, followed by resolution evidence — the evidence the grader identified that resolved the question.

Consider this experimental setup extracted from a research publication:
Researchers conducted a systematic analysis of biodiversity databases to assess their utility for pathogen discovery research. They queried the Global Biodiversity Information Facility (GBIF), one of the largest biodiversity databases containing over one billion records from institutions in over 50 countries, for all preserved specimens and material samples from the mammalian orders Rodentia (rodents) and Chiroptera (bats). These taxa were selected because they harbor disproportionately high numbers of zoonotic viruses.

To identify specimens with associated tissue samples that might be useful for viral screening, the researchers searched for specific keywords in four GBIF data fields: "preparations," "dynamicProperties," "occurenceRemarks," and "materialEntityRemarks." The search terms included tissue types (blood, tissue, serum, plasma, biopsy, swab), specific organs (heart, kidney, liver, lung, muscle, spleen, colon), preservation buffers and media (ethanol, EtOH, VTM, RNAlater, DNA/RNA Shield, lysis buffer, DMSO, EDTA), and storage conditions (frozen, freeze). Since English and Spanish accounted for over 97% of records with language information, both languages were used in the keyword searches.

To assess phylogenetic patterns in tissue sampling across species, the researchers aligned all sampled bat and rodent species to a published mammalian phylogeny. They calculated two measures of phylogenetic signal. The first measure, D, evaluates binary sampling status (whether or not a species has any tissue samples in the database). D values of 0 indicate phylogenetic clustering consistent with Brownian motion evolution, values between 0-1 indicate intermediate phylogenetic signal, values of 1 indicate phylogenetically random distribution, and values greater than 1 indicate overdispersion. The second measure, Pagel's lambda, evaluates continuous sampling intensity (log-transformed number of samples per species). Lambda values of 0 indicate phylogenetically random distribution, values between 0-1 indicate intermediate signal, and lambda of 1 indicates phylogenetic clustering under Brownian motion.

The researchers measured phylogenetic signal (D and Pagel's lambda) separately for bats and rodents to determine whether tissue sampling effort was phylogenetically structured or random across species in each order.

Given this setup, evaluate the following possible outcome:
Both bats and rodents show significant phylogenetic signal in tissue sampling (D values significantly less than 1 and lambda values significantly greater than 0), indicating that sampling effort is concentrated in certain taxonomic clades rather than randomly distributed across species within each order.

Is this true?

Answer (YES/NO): YES